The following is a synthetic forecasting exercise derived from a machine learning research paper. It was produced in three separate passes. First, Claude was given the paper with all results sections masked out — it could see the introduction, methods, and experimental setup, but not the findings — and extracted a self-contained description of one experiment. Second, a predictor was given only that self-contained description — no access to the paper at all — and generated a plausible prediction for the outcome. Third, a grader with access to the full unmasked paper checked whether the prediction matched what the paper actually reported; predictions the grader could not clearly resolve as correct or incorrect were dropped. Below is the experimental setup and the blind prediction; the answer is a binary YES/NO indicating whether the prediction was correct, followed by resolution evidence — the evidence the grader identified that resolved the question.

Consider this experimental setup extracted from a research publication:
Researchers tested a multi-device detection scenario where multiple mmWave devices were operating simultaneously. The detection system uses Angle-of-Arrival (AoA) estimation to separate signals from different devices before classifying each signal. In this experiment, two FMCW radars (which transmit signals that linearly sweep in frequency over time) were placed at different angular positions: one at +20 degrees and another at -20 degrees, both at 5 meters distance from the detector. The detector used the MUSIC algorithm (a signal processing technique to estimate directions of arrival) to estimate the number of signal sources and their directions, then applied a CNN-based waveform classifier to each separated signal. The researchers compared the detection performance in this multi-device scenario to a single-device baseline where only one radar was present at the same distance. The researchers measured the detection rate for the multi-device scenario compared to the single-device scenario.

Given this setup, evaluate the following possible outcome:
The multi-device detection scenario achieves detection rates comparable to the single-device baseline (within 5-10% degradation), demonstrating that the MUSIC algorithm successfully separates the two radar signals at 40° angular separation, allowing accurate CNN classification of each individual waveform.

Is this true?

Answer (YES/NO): NO